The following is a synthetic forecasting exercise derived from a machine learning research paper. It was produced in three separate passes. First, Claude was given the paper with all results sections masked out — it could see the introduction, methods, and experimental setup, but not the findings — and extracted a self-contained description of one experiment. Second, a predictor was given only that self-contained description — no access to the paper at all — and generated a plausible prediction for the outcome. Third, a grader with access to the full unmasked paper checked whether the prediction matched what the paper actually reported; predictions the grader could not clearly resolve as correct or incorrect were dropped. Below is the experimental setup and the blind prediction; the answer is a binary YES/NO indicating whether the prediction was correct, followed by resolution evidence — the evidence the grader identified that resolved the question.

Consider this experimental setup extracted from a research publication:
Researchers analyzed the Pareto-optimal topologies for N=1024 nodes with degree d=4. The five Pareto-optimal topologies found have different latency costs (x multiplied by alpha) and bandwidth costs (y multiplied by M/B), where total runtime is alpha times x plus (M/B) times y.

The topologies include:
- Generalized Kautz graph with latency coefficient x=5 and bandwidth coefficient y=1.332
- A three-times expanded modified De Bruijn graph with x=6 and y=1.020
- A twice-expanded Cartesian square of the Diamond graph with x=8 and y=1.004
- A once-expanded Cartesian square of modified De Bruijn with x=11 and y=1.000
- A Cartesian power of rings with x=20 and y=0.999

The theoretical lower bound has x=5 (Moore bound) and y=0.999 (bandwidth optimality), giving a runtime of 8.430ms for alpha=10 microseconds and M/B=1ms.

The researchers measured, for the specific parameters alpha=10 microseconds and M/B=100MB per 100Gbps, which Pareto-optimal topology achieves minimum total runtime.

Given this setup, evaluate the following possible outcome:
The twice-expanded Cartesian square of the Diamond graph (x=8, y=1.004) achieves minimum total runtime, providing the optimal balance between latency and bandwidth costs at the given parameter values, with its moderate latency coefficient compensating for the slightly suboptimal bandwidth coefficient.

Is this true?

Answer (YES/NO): NO